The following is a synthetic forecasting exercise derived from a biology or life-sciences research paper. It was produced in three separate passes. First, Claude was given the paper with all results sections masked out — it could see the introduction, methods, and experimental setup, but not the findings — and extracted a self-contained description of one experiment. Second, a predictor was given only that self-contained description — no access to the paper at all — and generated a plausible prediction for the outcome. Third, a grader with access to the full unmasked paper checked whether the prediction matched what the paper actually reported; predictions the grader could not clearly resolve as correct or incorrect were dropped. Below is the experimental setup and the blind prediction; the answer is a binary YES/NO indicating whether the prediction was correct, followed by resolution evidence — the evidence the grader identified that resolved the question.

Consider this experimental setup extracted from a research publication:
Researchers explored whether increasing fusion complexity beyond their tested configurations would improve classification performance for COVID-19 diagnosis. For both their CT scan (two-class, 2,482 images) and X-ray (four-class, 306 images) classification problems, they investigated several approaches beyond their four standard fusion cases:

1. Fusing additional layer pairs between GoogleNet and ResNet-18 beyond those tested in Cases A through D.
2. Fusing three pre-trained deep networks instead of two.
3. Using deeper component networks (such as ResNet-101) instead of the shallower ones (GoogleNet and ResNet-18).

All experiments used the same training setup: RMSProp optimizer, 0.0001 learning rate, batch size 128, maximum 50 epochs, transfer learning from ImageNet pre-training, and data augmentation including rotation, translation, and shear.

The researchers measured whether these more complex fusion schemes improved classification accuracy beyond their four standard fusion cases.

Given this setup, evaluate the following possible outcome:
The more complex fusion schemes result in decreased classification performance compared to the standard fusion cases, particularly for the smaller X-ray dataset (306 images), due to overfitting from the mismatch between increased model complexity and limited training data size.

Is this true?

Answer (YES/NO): NO